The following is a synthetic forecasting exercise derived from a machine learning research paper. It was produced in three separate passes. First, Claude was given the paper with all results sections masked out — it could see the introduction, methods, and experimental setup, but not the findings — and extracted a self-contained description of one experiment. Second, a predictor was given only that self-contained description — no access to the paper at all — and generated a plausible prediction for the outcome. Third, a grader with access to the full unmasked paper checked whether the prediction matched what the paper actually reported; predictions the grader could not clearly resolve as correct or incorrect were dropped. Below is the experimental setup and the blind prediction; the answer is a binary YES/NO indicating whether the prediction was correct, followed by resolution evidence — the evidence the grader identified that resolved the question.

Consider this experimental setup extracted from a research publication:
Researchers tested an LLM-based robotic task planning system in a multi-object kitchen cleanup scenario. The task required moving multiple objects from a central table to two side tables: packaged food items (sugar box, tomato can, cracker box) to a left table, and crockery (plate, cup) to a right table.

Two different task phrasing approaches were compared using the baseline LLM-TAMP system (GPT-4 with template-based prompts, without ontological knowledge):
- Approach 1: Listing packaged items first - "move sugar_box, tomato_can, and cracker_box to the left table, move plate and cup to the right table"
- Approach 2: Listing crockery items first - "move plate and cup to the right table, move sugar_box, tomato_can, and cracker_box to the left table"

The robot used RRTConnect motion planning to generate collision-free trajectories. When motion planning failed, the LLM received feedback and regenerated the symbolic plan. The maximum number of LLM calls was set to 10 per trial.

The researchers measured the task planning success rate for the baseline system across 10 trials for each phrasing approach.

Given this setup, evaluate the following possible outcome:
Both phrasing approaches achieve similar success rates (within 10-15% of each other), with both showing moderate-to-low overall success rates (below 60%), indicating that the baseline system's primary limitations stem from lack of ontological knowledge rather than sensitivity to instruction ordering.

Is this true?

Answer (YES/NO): NO